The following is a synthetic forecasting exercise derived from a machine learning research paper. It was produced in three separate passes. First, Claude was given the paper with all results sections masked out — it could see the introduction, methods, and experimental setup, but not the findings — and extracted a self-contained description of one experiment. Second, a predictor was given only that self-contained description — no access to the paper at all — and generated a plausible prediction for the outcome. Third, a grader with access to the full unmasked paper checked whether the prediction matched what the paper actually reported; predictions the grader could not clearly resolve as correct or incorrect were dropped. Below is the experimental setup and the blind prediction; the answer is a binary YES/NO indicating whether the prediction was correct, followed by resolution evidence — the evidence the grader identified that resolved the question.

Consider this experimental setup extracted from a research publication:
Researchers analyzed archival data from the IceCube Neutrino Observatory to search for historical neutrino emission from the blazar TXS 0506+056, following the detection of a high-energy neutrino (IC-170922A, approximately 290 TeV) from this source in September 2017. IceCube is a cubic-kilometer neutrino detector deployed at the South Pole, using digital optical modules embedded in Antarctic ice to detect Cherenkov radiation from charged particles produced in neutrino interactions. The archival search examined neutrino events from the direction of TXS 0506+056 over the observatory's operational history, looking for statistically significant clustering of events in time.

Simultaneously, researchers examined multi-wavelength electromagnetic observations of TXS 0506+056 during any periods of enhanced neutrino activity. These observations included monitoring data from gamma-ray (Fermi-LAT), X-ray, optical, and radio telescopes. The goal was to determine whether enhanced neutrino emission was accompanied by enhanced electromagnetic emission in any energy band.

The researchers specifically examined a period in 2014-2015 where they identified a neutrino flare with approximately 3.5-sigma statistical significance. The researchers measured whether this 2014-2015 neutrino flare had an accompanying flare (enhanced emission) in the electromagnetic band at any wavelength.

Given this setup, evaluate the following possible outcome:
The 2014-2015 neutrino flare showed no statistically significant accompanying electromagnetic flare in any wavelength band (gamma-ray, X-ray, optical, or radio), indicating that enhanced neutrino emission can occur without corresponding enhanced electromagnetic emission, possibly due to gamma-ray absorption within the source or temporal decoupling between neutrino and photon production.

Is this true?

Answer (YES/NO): YES